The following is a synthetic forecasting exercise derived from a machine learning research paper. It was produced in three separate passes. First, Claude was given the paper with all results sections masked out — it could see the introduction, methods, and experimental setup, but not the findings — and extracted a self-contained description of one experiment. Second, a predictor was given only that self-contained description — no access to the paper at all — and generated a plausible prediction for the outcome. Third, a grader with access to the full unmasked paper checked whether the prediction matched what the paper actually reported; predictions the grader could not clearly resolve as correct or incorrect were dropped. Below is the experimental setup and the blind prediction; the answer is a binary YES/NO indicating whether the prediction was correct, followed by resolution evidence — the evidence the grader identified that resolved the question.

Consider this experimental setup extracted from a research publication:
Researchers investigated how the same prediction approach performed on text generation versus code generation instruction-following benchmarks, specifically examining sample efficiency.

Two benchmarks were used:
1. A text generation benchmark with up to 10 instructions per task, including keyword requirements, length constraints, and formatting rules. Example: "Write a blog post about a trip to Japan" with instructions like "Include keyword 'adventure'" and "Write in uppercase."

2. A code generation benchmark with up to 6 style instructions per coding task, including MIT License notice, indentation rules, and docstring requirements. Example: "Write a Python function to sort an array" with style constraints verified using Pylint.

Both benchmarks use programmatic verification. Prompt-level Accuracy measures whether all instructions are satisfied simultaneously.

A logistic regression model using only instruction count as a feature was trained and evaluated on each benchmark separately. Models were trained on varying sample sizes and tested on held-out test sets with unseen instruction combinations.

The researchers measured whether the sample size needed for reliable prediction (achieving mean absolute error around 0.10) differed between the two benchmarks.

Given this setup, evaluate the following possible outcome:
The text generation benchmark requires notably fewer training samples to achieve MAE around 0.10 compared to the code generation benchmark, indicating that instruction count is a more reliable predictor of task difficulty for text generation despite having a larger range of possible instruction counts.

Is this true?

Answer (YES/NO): NO